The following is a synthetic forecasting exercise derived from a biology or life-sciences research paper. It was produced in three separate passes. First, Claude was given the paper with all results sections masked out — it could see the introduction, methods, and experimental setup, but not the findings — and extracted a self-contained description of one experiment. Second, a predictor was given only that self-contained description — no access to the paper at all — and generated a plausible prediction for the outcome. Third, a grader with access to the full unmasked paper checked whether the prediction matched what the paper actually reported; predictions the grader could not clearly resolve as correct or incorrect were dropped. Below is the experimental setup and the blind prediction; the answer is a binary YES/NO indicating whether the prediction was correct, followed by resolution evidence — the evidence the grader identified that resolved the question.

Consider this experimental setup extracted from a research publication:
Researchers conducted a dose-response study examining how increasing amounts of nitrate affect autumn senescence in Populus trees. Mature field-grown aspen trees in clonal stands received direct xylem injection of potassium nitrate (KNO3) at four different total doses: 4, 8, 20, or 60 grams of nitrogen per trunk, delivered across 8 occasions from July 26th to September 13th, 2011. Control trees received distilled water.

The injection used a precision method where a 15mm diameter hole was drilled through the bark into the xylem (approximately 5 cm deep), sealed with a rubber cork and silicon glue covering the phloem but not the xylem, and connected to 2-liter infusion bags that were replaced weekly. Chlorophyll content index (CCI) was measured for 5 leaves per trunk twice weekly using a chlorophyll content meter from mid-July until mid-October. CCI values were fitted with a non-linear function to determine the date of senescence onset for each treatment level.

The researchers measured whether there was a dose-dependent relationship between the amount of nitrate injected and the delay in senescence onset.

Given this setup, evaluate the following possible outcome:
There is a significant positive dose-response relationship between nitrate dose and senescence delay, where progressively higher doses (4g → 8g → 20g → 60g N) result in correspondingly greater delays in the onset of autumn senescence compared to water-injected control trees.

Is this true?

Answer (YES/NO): NO